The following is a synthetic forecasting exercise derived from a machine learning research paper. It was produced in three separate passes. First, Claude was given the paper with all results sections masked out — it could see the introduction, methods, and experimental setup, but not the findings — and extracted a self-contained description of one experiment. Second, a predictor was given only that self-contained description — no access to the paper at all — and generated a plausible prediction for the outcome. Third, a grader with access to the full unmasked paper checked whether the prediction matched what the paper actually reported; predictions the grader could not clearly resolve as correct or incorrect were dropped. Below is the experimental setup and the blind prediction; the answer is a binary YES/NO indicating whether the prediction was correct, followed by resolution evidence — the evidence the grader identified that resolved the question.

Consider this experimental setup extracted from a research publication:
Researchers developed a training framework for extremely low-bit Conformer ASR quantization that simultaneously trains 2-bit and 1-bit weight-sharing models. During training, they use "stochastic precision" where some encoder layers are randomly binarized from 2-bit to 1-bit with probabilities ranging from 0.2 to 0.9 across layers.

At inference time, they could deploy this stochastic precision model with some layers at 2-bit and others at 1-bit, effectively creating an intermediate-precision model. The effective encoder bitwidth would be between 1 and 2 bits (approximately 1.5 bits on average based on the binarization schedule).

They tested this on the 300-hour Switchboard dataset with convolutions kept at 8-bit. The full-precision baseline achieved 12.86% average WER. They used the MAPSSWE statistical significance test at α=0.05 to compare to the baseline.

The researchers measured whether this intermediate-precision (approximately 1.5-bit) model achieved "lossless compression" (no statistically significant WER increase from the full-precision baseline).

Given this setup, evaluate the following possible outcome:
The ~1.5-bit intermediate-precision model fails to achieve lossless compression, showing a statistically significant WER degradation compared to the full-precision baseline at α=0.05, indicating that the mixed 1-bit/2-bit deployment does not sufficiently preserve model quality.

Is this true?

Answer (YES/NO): NO